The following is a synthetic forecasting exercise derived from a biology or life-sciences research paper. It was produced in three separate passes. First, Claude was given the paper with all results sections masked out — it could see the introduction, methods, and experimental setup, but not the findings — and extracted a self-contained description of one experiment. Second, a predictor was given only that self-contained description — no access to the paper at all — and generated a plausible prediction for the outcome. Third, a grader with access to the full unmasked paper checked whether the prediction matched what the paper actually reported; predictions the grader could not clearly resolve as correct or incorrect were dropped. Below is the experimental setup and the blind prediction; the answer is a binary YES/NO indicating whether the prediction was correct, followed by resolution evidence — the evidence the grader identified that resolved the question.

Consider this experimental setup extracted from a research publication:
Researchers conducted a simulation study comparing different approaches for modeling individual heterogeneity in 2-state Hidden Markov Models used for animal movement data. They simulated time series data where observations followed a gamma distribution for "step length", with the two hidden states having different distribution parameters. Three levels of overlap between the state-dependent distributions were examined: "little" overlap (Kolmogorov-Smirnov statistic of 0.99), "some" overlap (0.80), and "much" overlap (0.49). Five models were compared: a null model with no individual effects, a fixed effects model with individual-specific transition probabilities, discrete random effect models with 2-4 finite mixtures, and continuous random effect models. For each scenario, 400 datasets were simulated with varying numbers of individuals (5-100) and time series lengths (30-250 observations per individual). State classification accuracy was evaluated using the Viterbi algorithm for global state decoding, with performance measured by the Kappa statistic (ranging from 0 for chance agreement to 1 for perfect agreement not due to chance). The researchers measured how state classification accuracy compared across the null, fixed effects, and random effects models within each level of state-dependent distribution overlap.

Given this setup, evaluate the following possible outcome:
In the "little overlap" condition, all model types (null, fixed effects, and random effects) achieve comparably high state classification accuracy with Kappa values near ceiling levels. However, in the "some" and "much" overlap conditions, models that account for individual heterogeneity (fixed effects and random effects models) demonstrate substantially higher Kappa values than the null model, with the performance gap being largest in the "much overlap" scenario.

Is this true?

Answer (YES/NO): NO